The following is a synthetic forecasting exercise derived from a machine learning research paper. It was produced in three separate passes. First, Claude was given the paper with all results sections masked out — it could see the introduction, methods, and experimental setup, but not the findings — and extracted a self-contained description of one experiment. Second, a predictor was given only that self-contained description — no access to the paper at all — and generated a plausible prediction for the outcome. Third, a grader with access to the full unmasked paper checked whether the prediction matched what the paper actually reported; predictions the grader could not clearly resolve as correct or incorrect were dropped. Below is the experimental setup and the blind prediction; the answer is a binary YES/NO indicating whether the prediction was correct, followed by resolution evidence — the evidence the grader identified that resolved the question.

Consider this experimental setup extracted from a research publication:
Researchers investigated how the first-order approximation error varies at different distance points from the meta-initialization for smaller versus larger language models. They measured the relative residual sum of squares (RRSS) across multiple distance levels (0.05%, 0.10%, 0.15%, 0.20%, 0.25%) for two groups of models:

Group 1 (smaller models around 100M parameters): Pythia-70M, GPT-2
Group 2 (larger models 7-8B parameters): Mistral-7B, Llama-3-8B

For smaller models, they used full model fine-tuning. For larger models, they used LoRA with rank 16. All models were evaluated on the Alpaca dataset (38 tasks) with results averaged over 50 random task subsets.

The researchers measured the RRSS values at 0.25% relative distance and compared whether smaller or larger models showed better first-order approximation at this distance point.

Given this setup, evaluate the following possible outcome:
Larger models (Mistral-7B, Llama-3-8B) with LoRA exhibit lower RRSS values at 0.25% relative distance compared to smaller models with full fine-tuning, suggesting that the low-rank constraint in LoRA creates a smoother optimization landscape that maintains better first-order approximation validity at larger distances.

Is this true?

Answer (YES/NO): YES